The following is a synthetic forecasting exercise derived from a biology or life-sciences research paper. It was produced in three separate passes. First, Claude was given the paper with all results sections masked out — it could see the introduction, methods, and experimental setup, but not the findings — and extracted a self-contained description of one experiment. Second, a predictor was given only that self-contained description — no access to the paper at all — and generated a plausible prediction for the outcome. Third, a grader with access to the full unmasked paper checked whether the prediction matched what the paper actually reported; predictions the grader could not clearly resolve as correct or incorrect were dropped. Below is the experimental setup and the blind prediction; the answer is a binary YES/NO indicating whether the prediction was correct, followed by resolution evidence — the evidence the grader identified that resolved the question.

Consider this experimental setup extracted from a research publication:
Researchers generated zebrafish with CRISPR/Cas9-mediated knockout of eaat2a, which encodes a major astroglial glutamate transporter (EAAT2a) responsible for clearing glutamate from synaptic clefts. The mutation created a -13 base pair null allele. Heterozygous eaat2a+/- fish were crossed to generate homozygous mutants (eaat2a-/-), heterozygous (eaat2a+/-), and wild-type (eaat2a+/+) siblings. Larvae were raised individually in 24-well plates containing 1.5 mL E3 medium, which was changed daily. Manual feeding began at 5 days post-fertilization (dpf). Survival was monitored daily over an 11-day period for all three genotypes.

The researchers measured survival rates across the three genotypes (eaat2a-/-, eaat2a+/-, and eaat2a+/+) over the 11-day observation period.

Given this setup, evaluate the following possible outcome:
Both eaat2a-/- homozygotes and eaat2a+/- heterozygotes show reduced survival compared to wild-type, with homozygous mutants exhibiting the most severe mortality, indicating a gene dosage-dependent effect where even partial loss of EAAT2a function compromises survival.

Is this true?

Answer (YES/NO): NO